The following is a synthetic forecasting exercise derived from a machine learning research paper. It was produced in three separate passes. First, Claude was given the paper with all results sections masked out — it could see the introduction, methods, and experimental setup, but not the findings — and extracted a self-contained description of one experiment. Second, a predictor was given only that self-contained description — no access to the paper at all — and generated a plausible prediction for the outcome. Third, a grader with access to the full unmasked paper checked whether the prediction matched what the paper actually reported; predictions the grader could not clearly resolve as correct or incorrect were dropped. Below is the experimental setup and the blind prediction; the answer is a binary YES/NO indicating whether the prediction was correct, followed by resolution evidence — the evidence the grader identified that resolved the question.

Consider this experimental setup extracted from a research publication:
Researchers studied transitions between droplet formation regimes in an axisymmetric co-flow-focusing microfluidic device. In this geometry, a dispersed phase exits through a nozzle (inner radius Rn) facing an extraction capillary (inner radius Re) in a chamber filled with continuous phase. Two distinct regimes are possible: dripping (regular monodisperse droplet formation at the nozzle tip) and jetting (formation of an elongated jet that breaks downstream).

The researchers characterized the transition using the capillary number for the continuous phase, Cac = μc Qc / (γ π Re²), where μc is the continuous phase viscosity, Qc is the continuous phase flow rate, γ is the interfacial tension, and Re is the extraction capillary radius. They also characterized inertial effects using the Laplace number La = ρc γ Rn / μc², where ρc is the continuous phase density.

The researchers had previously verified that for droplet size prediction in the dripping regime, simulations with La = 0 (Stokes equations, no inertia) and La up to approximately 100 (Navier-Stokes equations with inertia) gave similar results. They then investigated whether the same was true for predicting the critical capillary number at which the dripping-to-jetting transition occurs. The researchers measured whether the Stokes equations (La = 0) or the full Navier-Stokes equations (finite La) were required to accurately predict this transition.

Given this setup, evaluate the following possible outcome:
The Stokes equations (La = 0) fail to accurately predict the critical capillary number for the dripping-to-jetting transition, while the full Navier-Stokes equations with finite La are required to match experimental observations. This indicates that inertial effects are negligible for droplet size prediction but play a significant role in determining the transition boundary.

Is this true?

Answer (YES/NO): YES